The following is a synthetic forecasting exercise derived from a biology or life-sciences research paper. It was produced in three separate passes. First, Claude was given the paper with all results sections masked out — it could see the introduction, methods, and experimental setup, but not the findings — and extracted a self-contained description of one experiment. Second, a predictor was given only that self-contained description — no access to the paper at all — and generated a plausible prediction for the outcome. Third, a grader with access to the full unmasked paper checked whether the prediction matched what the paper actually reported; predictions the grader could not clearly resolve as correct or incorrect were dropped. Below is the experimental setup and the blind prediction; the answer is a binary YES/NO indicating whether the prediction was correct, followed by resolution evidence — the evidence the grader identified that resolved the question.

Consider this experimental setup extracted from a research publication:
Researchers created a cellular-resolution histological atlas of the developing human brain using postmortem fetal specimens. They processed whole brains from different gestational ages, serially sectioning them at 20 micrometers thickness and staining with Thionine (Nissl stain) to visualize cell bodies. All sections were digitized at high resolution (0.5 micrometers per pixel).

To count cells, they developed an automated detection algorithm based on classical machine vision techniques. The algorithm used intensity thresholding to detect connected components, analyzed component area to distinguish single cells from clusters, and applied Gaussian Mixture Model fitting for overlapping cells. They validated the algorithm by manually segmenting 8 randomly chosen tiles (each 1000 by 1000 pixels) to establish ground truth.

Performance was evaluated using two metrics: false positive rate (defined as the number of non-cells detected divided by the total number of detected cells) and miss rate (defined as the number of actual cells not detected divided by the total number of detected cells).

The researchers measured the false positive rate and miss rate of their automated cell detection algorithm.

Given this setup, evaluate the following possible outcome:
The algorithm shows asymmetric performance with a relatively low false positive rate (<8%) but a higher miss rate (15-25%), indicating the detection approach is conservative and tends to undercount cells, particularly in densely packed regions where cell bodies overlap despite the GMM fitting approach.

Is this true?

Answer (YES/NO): NO